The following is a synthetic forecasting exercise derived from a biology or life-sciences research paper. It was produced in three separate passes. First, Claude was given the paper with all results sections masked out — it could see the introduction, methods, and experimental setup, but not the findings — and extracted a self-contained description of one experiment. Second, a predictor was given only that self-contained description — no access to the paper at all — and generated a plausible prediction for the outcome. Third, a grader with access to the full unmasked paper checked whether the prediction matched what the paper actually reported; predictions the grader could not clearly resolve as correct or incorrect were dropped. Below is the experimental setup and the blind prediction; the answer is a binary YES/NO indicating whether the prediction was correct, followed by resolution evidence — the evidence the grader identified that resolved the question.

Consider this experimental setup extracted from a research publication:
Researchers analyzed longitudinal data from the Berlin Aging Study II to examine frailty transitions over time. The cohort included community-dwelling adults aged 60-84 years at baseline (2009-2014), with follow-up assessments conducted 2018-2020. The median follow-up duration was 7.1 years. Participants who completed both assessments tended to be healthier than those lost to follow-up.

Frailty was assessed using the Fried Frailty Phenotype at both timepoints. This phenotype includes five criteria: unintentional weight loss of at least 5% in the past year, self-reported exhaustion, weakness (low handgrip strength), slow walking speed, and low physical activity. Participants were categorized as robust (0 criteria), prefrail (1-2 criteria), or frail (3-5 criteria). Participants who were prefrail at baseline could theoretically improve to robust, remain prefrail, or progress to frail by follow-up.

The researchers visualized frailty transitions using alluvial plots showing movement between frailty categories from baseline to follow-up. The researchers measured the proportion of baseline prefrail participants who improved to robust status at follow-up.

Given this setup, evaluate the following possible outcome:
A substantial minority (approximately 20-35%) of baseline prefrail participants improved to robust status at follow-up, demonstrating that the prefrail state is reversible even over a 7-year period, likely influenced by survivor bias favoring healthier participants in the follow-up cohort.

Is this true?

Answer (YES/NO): YES